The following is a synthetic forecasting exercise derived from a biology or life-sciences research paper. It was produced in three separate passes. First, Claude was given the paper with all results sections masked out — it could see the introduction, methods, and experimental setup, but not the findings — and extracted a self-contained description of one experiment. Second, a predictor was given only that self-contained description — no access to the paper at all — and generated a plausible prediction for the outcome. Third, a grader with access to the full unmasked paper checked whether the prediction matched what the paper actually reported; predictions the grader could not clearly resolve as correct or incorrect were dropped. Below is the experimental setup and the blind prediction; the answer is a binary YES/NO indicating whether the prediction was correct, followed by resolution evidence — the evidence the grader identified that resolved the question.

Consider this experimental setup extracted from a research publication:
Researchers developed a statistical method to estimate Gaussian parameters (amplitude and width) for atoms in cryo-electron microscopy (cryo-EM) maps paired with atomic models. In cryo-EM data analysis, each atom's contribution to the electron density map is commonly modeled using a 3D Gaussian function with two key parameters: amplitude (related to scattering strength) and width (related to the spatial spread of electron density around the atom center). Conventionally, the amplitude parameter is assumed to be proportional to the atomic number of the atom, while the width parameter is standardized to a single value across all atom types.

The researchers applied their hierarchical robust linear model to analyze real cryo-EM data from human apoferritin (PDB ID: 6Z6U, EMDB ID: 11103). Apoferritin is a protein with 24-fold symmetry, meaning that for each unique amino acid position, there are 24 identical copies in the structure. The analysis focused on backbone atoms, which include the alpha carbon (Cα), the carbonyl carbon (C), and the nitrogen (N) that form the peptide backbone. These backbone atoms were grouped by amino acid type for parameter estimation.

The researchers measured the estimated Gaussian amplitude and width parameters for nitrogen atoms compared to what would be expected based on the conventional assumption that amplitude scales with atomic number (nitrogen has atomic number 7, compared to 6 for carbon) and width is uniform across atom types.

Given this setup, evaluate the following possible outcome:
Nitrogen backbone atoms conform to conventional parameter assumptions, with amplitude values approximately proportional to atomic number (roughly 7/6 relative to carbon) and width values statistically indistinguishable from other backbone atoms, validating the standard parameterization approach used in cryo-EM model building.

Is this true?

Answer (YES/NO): NO